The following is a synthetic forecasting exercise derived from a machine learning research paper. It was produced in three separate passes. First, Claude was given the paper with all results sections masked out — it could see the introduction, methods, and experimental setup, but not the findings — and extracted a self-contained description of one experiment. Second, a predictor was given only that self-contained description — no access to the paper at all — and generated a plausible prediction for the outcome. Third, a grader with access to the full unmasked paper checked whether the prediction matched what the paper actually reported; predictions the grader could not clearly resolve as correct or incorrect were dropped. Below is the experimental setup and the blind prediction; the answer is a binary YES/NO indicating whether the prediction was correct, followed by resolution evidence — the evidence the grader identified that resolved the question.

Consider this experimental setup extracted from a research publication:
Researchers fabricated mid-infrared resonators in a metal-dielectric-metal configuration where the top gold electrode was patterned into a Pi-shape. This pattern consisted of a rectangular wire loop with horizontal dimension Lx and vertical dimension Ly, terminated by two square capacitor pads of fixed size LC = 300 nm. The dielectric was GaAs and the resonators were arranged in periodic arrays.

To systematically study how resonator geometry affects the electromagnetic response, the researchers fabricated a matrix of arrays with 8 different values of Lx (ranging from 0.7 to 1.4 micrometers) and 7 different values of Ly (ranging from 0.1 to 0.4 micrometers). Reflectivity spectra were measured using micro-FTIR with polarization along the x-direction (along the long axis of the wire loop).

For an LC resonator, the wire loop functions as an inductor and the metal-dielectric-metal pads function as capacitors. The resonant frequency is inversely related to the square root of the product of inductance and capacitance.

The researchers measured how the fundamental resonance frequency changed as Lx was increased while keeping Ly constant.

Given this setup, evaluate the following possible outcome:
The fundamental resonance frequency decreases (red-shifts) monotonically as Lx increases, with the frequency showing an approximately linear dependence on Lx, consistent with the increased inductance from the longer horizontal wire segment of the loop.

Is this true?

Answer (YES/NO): NO